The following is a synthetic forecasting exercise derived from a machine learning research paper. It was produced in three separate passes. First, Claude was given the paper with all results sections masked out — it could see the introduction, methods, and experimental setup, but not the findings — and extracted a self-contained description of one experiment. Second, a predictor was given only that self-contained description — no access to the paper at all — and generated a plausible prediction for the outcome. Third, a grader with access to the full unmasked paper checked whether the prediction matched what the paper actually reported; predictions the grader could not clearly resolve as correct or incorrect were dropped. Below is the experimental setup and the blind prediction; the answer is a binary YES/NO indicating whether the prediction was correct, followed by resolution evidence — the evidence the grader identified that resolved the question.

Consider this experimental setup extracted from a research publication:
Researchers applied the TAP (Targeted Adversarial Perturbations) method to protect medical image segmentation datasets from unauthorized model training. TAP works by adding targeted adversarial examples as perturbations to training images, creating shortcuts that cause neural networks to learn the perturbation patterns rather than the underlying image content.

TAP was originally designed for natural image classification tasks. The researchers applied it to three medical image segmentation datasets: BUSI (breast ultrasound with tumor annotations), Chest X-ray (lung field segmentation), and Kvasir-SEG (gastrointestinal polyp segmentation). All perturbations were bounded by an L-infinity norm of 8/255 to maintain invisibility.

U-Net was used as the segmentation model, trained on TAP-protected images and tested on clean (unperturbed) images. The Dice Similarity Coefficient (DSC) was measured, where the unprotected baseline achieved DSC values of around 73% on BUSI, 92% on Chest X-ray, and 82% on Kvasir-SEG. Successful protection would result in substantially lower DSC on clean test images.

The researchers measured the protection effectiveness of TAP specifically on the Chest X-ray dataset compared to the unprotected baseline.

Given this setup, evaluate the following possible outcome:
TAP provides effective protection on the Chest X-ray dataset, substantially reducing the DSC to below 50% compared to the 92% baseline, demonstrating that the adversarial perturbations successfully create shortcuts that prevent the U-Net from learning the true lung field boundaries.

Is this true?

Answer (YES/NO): NO